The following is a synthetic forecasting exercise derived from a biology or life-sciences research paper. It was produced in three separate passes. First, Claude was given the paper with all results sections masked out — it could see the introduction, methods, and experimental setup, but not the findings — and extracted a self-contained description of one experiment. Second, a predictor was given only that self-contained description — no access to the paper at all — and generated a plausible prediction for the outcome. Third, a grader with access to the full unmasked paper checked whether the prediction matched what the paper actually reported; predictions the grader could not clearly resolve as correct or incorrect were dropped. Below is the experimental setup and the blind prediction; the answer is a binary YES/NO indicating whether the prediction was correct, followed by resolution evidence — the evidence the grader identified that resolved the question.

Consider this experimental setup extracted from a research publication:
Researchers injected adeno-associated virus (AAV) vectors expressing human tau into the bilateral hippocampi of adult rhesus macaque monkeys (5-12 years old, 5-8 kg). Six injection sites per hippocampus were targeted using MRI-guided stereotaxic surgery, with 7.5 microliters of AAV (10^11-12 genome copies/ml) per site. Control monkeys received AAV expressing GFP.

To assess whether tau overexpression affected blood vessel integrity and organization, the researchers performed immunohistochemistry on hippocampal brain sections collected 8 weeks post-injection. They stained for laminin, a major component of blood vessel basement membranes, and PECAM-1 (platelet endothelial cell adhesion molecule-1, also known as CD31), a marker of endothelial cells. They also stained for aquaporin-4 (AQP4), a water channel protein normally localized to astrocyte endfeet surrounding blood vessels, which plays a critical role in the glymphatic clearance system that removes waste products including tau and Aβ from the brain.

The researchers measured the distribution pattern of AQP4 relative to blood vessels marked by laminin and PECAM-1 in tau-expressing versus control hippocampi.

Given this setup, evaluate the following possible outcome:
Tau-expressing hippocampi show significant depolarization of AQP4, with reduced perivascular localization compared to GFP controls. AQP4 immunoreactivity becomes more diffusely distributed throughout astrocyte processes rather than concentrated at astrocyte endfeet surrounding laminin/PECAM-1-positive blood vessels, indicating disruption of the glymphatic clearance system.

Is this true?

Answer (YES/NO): YES